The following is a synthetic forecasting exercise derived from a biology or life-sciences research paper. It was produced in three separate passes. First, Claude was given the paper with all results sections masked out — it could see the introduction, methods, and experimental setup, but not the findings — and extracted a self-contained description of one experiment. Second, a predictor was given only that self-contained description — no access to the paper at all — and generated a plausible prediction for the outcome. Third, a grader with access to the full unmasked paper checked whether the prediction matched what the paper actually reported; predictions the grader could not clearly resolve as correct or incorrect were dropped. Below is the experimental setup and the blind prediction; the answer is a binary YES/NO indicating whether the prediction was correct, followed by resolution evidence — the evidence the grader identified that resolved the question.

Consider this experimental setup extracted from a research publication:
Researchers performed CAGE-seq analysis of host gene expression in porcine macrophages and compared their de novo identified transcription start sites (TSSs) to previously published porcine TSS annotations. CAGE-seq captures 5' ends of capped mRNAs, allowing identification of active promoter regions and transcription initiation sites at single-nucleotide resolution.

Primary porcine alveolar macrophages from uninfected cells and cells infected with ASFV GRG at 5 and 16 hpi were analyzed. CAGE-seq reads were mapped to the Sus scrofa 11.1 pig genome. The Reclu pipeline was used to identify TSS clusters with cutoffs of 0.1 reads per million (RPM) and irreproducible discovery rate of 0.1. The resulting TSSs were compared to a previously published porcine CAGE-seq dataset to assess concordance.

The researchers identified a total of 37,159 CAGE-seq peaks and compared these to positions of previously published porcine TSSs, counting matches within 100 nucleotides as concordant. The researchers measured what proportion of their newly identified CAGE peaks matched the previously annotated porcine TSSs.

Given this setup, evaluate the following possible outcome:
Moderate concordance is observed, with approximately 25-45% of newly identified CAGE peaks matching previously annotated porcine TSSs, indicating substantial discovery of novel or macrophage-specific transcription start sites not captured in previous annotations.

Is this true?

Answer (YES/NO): NO